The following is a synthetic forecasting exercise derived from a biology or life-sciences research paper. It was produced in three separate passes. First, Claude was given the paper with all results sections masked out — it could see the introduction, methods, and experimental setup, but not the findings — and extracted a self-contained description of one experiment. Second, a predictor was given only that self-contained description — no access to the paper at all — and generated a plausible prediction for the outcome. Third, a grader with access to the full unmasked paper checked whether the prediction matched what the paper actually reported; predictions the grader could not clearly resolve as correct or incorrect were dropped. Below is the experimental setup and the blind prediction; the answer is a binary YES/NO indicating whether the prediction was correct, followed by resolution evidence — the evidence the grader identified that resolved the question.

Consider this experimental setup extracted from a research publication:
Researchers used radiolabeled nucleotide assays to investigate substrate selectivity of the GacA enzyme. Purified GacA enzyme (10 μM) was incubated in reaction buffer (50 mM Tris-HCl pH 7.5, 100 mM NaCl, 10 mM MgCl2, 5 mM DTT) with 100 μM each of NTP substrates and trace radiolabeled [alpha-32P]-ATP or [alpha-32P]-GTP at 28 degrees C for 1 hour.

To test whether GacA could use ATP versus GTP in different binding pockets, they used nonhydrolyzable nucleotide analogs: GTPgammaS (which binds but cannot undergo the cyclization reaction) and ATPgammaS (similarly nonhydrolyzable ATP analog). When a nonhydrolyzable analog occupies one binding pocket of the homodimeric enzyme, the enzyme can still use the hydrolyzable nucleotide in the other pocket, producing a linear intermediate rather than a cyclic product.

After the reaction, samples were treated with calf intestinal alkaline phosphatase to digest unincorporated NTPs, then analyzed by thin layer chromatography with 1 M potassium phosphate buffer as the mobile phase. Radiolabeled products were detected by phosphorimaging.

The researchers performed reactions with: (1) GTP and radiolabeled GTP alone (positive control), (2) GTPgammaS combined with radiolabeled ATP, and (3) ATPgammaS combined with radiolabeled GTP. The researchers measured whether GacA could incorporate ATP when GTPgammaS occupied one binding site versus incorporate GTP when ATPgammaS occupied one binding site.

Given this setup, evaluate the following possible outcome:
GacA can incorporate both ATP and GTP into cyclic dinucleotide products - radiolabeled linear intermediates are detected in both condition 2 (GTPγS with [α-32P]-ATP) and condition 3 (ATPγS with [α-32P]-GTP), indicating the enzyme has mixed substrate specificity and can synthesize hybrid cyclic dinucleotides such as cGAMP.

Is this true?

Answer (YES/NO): YES